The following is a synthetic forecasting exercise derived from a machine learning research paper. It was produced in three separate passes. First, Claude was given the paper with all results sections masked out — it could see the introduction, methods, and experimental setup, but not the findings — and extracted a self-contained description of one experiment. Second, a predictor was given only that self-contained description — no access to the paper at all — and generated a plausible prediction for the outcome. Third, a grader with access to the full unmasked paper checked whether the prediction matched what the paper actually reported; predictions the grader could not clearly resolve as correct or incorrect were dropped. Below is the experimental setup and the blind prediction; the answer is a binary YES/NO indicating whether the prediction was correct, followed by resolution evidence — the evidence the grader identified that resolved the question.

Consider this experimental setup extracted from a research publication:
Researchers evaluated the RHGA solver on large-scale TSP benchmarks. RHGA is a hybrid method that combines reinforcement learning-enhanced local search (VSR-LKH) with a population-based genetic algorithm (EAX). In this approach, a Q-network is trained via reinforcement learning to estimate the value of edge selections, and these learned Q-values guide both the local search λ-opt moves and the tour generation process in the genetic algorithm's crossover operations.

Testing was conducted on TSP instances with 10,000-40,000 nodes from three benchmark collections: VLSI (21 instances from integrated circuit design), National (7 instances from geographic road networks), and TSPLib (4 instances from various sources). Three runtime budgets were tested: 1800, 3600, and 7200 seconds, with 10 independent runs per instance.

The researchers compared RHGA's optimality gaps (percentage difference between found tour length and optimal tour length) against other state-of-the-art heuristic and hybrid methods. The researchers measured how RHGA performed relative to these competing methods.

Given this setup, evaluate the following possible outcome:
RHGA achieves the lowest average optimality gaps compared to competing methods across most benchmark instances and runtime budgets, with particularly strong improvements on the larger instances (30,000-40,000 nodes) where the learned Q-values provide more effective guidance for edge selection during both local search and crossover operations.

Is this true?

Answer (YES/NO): NO